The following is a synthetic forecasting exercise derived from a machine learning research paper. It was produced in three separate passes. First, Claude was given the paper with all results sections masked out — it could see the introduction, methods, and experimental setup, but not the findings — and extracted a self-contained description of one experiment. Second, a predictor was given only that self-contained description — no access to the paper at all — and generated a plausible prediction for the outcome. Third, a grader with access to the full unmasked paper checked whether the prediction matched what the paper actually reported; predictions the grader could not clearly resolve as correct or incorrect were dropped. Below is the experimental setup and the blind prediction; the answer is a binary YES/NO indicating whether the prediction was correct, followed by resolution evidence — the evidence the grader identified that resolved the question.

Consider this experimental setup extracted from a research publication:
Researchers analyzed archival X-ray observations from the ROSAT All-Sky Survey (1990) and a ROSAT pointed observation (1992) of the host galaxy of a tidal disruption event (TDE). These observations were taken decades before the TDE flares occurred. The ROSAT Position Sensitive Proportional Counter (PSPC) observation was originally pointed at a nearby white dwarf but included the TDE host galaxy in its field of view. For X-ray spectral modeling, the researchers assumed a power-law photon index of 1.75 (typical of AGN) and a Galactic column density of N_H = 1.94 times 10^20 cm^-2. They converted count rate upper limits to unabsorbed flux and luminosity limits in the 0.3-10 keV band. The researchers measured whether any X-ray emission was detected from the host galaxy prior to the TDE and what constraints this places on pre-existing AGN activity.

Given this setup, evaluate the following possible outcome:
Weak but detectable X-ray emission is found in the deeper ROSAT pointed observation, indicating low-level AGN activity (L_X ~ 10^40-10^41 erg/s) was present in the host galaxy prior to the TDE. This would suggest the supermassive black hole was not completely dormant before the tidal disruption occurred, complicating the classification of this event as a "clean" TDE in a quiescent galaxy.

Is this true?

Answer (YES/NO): NO